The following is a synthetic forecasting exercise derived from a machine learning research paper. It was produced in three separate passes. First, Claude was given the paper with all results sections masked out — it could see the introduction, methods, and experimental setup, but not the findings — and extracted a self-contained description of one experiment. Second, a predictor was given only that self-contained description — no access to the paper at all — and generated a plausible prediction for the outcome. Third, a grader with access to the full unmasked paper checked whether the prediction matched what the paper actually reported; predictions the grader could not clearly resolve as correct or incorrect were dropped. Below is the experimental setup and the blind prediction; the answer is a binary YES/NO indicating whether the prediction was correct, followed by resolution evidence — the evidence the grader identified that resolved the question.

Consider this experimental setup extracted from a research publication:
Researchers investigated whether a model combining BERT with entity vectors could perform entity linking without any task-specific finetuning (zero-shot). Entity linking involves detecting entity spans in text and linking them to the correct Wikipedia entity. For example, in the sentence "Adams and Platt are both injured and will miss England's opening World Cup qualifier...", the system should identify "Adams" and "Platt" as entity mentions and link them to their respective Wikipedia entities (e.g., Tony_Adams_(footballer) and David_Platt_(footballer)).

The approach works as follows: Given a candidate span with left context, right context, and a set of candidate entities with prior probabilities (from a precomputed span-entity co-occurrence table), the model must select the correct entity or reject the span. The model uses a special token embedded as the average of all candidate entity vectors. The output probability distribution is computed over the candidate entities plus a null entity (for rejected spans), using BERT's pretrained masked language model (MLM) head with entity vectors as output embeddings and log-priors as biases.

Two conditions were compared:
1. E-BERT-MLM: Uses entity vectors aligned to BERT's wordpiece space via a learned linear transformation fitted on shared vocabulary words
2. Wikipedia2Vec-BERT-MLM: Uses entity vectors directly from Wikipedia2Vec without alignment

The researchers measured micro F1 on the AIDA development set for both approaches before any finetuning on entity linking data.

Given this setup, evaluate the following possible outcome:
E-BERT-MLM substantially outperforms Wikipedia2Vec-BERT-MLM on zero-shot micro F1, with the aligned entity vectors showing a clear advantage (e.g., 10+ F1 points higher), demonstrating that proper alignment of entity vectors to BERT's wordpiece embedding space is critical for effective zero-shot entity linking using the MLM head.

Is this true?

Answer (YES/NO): YES